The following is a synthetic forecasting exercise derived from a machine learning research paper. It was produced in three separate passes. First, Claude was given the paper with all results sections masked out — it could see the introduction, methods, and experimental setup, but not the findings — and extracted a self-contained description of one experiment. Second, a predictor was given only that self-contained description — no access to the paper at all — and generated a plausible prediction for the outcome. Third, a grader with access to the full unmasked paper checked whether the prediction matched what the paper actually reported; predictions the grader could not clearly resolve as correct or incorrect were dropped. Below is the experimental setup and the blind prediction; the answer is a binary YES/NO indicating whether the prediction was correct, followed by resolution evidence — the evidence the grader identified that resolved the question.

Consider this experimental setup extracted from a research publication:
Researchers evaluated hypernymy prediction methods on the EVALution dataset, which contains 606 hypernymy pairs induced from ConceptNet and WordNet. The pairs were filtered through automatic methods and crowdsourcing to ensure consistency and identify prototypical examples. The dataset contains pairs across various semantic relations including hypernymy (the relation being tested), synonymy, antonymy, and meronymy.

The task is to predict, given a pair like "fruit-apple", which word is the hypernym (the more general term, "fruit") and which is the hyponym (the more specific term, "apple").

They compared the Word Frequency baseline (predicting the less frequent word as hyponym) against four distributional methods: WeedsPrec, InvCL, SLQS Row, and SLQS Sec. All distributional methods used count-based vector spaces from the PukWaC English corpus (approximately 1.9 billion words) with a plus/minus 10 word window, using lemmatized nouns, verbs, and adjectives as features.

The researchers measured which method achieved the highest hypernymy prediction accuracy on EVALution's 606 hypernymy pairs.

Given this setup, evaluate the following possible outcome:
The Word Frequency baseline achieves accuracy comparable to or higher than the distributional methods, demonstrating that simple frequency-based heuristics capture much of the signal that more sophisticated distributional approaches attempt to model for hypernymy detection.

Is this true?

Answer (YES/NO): YES